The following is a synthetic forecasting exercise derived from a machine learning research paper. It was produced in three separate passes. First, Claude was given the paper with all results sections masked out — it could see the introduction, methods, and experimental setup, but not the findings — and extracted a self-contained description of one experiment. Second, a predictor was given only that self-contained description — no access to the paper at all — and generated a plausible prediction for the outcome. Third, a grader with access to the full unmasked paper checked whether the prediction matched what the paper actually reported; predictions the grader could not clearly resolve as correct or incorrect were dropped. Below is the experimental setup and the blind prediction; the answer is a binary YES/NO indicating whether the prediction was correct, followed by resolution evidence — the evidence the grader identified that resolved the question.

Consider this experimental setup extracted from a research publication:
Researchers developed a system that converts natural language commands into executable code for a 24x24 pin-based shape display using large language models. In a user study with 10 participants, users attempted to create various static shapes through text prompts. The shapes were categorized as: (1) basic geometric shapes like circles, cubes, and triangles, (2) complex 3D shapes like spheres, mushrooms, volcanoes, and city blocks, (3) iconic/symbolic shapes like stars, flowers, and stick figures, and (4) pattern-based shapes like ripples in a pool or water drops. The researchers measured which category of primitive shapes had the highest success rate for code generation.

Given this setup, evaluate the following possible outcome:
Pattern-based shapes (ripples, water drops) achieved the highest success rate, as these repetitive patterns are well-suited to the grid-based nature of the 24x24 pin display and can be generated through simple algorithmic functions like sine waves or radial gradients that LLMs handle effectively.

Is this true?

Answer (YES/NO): NO